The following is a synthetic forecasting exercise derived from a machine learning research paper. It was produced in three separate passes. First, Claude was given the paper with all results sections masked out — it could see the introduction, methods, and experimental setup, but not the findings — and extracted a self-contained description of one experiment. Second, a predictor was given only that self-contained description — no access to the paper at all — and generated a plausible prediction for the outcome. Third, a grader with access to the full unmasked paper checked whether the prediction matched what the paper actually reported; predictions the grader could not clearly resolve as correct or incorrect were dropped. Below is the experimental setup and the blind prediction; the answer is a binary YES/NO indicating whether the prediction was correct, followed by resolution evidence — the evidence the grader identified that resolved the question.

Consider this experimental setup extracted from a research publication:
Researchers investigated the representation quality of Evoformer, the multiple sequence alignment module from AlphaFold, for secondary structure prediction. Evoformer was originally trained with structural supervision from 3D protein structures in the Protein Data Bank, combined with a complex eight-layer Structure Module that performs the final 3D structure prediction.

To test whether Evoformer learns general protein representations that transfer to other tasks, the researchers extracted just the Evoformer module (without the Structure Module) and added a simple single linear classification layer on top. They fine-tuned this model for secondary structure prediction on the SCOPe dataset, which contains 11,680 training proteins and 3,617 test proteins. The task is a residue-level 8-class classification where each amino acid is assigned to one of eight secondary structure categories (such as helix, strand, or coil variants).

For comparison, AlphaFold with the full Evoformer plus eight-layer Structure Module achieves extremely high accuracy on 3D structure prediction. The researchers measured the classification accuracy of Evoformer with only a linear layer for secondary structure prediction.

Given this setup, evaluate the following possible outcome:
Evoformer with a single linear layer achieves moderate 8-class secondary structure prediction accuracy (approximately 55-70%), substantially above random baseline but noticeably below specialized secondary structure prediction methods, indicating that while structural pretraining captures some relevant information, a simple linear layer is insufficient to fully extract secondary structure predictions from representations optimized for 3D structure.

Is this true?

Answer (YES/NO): NO